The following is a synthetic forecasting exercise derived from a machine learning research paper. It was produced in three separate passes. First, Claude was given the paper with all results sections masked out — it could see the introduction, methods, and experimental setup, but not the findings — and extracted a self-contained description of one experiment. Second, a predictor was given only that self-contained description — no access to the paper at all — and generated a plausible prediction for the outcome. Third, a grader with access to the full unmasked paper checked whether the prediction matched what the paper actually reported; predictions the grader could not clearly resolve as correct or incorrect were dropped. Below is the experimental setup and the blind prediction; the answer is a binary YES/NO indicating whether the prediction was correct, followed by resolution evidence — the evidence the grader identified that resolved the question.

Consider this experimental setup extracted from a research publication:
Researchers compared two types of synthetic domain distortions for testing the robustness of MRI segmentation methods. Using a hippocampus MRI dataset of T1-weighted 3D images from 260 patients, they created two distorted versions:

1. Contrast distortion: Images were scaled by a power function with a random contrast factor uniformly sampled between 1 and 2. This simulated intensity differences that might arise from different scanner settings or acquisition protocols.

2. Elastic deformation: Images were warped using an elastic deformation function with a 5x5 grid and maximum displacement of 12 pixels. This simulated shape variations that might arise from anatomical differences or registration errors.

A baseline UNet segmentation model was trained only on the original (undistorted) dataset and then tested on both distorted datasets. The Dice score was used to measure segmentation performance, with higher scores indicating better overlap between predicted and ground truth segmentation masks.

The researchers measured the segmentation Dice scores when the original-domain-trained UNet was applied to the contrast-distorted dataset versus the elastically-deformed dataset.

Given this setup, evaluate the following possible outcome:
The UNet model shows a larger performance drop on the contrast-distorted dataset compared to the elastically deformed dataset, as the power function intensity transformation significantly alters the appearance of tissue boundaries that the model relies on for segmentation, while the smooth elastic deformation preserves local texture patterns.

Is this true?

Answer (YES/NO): YES